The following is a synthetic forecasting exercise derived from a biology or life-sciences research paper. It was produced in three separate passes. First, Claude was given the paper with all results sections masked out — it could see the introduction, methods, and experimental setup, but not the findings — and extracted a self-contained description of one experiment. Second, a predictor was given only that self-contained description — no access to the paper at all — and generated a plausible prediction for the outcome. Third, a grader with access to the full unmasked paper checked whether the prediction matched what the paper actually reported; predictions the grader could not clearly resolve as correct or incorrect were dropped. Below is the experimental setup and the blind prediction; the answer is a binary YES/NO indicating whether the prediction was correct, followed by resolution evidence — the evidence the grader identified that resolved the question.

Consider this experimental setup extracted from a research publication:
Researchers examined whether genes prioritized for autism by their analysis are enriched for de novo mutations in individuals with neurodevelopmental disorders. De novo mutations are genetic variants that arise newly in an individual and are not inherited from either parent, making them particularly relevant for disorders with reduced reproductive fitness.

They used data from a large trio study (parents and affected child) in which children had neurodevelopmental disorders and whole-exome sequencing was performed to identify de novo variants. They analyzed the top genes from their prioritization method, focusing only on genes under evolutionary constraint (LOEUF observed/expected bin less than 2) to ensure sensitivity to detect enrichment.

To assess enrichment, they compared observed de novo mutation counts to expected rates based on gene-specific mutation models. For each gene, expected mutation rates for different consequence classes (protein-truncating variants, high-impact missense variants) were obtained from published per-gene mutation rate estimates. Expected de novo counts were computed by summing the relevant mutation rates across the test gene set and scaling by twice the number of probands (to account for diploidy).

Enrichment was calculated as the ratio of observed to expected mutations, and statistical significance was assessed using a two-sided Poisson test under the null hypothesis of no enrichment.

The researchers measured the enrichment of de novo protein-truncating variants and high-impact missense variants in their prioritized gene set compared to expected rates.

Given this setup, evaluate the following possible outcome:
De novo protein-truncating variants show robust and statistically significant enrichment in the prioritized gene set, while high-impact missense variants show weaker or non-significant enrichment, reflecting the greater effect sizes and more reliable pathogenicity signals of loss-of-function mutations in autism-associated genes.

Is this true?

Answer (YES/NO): NO